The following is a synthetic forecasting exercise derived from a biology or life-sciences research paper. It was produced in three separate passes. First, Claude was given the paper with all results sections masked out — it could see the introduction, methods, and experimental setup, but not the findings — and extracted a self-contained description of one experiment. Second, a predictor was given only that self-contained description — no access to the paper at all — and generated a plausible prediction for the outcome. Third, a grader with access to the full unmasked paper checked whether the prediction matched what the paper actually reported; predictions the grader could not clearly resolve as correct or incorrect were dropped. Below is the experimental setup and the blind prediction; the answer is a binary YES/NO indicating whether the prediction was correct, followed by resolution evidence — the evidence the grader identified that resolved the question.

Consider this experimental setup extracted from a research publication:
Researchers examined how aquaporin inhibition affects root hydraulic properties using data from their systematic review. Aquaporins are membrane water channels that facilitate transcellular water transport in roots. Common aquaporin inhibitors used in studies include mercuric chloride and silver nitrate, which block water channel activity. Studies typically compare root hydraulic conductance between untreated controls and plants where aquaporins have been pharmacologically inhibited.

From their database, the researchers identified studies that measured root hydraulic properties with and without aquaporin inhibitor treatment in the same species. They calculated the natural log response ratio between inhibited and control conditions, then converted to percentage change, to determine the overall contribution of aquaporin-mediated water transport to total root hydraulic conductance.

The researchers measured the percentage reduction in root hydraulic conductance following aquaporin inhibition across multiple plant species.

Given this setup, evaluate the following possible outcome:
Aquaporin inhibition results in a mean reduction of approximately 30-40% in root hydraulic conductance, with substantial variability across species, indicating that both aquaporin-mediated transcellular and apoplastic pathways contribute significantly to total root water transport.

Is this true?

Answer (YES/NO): NO